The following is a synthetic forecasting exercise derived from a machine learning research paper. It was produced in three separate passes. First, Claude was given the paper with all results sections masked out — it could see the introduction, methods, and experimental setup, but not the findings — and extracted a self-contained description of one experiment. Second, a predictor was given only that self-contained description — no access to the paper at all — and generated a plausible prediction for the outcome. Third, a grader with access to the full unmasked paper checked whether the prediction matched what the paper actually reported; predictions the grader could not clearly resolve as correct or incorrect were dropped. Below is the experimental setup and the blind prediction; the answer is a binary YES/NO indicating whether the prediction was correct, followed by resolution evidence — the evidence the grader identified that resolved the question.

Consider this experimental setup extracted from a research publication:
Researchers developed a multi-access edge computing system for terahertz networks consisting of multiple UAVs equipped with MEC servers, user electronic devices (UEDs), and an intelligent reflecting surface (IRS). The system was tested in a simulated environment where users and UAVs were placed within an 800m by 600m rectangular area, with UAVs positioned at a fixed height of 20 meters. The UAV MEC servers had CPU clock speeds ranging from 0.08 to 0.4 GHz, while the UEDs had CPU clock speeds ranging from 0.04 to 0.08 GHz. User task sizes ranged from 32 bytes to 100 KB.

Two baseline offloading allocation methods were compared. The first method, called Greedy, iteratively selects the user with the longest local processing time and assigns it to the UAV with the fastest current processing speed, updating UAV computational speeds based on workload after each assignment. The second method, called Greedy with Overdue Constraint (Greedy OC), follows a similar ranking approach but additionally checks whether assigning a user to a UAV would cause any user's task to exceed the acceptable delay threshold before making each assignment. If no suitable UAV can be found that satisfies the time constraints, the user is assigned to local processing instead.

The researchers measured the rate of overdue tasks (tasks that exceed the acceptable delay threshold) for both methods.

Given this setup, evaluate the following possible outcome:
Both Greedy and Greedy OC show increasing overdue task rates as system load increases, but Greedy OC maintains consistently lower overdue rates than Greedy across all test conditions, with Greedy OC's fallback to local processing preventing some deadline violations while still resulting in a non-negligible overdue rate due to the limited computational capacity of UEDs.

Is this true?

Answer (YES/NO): NO